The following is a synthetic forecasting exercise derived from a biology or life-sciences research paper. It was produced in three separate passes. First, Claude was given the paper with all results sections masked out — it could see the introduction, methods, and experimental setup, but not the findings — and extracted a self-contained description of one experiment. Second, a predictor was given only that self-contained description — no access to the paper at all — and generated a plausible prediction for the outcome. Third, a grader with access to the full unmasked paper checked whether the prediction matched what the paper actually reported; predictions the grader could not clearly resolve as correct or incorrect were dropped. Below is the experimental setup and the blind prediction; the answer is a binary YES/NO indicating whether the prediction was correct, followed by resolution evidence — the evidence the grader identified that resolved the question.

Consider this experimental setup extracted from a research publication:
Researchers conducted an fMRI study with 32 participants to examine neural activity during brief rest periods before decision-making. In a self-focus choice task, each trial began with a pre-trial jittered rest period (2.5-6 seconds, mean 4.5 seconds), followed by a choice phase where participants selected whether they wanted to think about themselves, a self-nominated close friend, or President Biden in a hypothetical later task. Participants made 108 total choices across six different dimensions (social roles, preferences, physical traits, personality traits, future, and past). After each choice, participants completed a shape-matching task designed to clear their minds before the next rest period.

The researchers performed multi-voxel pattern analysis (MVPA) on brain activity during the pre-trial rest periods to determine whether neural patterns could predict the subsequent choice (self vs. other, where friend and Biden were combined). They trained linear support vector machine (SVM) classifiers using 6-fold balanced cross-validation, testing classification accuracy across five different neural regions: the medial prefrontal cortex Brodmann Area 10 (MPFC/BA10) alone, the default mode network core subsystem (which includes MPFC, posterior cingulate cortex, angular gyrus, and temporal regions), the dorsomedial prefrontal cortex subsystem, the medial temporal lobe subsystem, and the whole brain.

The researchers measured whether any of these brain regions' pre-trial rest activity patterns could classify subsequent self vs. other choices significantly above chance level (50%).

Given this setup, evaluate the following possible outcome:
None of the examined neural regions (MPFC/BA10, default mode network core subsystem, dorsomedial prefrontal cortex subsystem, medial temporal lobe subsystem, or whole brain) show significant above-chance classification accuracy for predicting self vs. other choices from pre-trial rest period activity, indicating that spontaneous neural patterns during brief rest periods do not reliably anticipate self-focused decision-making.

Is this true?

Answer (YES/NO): NO